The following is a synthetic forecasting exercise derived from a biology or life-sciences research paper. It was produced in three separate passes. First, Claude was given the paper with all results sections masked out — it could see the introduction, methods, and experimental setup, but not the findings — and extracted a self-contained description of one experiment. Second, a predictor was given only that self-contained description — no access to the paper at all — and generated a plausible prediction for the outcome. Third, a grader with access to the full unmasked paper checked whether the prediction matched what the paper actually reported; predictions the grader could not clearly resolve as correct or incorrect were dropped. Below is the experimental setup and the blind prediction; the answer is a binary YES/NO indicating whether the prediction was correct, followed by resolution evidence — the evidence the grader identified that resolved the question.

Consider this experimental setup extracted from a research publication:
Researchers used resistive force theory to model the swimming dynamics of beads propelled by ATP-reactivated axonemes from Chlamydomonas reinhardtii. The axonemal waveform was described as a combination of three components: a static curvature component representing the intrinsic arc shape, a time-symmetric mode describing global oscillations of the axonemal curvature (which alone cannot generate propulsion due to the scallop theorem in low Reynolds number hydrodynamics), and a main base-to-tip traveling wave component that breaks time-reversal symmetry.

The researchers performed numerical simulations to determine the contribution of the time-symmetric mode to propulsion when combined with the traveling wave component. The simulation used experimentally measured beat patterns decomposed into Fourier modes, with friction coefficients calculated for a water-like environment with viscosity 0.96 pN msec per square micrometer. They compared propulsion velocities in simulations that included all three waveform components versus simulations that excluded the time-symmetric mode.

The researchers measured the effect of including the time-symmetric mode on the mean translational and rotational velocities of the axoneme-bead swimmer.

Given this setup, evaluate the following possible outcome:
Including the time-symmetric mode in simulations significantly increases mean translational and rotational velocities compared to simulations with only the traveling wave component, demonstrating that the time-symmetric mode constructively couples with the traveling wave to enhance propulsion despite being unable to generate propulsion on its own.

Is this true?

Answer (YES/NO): YES